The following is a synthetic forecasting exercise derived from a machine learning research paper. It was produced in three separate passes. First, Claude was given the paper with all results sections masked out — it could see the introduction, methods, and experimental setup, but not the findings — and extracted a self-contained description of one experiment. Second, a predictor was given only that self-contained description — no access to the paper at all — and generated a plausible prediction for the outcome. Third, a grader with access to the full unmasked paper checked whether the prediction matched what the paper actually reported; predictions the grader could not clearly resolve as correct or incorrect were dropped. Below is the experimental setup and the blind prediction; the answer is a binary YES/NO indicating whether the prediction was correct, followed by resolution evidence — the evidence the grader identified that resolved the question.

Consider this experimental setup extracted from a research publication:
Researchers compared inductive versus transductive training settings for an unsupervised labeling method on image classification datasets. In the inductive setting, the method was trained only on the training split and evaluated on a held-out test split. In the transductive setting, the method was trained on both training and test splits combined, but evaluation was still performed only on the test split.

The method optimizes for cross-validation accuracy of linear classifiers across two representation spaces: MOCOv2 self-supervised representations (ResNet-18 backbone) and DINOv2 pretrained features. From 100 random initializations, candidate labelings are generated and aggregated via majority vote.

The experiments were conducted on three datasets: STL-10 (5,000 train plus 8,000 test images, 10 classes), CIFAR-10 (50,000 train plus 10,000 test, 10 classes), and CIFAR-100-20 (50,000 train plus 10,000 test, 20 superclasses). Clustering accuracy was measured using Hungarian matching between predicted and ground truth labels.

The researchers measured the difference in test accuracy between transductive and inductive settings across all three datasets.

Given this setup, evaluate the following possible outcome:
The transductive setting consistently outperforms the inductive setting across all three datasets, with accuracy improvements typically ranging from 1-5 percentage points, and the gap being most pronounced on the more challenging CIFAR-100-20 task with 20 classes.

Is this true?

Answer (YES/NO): NO